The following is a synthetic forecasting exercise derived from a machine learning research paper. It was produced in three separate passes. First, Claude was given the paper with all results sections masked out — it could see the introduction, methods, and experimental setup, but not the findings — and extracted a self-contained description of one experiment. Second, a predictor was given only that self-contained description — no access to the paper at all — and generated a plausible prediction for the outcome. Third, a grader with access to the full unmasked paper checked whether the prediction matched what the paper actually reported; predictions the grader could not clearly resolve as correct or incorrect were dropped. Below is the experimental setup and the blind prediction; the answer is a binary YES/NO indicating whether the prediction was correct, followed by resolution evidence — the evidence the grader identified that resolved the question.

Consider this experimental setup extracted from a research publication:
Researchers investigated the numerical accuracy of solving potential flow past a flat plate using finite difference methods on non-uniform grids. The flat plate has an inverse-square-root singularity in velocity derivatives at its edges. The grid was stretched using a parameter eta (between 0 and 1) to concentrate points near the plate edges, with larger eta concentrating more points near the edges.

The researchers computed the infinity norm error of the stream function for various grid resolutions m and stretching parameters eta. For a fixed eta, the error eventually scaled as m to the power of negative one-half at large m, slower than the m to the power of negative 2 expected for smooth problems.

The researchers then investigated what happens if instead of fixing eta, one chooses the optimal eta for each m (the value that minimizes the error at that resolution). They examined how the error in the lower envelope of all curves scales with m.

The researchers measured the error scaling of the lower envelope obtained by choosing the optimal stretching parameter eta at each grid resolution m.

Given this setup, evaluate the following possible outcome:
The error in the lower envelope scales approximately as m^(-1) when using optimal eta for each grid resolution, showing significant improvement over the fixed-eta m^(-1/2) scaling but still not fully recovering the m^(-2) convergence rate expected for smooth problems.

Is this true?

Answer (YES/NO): NO